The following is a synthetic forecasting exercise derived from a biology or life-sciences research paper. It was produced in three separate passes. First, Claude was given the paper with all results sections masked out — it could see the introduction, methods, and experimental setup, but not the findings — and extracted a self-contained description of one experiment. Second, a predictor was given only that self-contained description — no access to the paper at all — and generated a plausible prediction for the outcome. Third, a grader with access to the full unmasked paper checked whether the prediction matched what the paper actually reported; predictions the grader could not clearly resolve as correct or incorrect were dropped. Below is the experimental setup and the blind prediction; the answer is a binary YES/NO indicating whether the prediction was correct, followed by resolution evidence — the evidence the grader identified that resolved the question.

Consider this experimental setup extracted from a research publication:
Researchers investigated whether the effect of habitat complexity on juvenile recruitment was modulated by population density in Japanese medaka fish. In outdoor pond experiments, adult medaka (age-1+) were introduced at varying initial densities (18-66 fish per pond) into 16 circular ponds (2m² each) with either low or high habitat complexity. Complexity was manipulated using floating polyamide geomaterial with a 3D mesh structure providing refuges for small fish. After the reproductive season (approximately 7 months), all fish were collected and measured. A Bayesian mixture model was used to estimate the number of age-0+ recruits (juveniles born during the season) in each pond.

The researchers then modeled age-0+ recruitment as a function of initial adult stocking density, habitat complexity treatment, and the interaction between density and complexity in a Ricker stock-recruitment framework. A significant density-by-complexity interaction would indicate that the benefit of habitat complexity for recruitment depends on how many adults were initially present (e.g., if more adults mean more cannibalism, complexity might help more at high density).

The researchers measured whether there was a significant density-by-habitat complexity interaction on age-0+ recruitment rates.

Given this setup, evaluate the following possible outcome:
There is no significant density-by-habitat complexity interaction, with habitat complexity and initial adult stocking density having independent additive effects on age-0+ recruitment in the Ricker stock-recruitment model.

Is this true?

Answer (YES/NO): NO